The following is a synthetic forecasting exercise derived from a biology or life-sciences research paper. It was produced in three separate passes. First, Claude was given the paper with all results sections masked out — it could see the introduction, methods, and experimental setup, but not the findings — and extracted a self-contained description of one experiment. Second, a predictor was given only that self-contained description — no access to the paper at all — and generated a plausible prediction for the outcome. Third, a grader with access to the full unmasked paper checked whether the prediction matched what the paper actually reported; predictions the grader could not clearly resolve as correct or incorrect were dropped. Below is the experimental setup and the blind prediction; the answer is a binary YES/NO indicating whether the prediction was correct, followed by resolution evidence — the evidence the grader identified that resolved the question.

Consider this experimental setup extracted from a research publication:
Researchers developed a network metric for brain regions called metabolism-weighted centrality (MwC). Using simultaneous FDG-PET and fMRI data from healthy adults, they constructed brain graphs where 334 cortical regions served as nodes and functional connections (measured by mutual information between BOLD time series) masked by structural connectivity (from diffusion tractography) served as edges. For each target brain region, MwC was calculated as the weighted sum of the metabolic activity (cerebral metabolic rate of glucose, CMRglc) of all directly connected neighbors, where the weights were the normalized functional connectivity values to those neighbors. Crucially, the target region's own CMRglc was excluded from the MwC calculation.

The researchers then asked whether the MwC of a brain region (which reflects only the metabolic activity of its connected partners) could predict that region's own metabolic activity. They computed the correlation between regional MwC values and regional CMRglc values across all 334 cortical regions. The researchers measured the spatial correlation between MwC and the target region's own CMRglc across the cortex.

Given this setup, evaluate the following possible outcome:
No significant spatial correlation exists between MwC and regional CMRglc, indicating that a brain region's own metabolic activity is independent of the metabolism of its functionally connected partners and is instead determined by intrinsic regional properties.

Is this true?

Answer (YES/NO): NO